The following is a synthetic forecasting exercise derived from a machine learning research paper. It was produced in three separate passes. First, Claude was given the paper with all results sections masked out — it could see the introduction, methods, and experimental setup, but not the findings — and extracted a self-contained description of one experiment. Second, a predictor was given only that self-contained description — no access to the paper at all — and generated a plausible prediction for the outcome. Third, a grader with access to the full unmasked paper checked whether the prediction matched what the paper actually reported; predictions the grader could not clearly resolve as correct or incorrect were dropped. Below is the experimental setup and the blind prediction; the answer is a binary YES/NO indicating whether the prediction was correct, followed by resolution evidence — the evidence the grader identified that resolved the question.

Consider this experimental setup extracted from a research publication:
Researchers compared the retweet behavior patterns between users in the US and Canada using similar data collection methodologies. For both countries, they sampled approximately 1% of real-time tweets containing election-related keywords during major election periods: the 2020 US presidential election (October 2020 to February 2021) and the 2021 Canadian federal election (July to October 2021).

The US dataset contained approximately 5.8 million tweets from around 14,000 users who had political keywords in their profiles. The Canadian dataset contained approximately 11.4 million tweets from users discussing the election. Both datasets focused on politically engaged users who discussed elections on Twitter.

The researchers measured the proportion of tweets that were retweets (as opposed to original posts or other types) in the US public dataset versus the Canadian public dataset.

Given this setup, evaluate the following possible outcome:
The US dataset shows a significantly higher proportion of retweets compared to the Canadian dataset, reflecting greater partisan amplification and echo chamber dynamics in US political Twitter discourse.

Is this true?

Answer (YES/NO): NO